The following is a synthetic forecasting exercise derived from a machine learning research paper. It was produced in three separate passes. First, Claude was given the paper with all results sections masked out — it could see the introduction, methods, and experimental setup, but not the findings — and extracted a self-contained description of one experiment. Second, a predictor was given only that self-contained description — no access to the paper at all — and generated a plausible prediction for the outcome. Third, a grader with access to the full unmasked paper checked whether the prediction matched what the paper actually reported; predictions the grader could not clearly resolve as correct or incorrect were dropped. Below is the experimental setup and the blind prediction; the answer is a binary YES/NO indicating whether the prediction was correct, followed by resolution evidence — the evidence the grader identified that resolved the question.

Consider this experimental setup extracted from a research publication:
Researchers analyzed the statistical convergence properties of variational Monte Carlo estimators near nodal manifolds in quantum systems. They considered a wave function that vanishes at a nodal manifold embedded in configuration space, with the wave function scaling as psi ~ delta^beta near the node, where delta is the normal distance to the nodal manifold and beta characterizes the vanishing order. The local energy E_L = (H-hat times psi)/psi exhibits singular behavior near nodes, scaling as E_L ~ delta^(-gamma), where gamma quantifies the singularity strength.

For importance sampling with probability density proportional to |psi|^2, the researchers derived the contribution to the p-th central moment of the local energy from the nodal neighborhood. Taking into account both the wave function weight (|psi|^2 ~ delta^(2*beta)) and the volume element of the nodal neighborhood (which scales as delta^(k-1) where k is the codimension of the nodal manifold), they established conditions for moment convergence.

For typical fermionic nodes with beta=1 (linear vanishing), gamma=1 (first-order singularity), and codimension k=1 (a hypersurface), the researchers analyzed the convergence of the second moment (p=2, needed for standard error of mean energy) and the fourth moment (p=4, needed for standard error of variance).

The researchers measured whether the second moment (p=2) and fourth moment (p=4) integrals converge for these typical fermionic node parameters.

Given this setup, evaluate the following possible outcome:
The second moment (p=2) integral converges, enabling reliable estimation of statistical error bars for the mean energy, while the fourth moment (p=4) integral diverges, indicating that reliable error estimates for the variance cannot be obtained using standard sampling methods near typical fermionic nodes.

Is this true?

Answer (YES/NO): YES